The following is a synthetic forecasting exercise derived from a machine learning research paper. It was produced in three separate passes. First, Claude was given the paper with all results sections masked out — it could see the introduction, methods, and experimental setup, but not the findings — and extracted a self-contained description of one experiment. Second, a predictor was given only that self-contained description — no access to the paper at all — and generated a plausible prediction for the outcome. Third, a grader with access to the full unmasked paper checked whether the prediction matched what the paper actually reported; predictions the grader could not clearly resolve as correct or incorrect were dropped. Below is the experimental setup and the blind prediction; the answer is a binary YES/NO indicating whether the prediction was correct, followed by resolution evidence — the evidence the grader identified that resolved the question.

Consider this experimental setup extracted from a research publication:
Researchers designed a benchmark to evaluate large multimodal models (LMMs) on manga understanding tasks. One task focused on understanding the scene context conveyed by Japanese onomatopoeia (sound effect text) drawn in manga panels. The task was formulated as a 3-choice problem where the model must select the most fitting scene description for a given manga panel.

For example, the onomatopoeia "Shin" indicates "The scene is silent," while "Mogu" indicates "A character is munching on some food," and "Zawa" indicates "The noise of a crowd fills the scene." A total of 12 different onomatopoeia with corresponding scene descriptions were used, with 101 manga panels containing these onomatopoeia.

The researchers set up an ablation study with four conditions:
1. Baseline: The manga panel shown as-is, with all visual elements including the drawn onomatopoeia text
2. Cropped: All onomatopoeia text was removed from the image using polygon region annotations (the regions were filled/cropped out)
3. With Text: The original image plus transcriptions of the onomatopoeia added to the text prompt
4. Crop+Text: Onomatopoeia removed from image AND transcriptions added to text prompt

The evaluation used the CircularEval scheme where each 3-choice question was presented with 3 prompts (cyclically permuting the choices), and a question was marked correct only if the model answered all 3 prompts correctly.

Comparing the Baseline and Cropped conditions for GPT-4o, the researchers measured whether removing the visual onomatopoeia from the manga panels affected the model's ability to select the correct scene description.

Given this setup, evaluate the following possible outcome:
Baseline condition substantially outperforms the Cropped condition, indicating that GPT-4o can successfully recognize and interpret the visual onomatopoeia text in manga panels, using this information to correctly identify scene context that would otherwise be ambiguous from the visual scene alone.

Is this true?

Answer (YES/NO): YES